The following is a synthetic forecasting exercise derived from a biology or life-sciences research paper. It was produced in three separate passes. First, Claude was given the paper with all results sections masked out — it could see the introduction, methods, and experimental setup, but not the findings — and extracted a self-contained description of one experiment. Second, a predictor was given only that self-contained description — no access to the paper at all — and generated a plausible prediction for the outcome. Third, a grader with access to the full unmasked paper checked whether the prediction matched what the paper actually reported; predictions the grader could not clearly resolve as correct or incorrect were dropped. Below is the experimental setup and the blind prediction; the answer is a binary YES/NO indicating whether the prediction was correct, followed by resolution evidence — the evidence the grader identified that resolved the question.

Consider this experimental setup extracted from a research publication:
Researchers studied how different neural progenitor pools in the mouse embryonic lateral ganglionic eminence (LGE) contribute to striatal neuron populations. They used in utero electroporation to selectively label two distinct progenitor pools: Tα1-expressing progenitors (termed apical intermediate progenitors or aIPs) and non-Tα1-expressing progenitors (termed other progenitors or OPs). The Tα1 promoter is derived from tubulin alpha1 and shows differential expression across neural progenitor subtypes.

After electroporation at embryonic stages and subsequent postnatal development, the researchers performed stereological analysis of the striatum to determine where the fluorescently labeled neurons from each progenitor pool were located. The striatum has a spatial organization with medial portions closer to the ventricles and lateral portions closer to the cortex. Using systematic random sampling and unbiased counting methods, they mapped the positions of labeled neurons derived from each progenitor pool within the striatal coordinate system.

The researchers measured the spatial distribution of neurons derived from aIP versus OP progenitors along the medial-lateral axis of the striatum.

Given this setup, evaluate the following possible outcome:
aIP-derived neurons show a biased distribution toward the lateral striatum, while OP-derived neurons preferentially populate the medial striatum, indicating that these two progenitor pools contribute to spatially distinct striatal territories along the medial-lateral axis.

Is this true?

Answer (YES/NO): NO